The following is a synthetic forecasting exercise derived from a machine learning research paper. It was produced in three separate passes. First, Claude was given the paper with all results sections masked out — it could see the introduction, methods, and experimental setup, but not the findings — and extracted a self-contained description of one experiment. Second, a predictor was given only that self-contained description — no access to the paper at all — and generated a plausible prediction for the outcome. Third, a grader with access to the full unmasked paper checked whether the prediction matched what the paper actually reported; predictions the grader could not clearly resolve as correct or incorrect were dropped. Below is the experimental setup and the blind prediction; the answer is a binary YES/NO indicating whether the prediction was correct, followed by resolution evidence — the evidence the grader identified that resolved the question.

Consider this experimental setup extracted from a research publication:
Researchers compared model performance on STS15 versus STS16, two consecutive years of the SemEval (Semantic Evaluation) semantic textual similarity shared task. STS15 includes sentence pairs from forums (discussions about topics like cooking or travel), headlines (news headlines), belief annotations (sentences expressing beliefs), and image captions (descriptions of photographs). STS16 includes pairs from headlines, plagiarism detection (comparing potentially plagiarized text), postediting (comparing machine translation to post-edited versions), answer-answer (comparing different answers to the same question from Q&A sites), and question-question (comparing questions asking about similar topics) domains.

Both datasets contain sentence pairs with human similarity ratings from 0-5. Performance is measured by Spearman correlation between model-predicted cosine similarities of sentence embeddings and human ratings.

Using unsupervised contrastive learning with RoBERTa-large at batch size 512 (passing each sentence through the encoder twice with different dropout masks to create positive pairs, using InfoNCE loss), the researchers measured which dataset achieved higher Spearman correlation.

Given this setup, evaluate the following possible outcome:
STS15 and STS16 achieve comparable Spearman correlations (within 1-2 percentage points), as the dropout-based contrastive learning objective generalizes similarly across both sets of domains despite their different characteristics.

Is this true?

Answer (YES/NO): NO